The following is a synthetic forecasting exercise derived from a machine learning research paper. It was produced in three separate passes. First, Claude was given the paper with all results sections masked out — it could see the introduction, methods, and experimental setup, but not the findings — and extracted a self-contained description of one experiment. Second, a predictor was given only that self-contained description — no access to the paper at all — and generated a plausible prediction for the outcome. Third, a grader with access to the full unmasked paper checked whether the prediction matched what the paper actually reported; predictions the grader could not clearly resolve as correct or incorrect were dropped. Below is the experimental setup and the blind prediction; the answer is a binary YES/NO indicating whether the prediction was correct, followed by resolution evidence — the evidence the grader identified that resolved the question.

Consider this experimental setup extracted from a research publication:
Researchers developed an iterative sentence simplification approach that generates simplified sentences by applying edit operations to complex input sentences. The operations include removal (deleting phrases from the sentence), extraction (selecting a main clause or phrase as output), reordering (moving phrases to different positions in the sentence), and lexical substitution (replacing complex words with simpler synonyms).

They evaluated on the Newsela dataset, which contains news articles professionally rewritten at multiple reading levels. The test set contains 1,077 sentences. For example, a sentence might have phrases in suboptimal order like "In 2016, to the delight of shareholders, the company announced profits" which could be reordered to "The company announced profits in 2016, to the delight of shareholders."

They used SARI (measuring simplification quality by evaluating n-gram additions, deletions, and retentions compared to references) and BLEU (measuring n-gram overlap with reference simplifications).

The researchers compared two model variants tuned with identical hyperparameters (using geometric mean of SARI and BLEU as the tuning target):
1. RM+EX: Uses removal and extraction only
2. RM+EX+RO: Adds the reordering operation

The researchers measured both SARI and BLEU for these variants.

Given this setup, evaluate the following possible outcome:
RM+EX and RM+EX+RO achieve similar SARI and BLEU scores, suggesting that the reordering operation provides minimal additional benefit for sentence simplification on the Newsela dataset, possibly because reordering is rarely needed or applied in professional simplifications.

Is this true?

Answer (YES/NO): NO